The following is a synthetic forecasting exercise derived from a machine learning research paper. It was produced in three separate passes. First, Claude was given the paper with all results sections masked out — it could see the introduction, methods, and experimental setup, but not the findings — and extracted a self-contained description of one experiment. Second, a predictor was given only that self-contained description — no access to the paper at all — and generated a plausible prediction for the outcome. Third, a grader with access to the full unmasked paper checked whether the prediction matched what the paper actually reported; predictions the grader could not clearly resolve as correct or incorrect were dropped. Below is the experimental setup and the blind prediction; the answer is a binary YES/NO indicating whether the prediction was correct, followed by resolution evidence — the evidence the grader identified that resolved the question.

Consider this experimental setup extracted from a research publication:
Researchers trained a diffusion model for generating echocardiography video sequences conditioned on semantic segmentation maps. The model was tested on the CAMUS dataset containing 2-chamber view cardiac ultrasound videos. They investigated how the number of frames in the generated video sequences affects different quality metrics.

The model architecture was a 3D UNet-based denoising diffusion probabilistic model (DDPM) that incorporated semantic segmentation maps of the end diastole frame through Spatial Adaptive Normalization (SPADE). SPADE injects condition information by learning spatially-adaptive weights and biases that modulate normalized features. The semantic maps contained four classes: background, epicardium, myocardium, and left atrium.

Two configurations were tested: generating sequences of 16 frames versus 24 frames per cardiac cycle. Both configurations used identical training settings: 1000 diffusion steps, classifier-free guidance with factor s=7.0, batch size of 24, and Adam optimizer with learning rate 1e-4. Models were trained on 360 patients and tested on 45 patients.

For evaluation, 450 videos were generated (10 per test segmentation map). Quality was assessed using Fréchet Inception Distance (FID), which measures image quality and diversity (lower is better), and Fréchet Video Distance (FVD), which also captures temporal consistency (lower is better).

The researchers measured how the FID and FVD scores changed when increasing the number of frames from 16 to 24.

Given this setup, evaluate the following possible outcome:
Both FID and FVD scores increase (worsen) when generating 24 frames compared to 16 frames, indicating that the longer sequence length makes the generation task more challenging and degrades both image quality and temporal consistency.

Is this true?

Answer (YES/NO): NO